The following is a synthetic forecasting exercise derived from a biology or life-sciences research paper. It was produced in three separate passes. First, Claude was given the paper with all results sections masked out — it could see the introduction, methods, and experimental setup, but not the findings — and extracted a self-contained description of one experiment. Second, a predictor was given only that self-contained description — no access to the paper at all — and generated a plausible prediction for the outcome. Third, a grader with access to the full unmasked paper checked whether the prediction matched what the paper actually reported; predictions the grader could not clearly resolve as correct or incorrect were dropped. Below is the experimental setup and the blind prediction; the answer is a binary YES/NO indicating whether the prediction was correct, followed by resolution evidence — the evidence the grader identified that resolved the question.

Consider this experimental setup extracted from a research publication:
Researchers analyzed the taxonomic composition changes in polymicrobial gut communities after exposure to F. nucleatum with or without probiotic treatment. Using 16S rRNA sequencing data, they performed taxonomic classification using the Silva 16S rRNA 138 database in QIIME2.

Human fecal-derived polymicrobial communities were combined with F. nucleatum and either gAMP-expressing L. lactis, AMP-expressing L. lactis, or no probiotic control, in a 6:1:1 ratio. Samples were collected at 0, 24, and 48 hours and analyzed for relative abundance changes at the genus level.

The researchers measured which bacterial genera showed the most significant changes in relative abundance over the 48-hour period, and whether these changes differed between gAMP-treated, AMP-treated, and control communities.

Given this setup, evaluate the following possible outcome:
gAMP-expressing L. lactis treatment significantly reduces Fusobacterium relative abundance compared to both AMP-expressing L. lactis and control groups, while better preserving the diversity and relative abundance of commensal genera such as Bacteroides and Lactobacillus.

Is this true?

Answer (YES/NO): NO